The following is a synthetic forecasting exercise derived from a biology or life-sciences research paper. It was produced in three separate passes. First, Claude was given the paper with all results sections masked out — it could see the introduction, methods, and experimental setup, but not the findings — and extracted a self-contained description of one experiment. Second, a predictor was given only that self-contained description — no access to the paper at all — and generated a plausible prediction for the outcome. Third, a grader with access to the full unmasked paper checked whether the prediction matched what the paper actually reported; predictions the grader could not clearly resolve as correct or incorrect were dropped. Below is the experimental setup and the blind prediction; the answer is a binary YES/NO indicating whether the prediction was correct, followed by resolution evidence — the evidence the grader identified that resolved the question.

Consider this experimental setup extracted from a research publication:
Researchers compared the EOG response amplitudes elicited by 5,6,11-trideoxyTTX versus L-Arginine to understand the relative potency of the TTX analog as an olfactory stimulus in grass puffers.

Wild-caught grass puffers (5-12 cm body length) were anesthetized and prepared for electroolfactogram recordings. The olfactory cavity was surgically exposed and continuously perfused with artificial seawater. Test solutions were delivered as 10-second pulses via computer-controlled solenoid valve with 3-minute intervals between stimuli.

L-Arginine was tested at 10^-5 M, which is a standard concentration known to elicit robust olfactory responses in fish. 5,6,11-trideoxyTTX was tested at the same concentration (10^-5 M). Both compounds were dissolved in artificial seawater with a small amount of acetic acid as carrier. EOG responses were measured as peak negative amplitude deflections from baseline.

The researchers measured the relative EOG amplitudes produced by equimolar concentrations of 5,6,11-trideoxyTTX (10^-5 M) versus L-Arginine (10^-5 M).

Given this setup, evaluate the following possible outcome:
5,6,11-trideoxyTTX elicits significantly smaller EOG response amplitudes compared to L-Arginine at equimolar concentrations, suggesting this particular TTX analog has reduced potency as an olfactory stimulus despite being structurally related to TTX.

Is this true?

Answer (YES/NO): NO